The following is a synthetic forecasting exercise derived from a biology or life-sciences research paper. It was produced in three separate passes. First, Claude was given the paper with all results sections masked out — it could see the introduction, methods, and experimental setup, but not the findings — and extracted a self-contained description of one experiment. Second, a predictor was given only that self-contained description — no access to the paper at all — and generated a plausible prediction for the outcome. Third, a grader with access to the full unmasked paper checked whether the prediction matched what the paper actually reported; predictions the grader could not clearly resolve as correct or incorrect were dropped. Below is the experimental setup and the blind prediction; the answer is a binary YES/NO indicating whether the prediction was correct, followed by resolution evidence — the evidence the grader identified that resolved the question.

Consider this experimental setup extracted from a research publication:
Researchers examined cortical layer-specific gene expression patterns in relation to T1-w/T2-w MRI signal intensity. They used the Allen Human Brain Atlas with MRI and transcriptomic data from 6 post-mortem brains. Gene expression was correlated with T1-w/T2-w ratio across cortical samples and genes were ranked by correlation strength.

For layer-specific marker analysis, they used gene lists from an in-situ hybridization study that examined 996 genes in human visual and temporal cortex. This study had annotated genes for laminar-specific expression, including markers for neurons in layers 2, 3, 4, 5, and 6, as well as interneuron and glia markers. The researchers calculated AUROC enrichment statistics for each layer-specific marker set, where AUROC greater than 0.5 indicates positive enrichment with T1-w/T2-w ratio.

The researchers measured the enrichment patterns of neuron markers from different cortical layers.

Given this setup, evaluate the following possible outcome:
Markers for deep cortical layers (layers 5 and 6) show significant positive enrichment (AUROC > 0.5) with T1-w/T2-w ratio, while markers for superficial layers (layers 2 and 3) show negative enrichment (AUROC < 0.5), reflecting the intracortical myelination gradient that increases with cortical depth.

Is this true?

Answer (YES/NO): NO